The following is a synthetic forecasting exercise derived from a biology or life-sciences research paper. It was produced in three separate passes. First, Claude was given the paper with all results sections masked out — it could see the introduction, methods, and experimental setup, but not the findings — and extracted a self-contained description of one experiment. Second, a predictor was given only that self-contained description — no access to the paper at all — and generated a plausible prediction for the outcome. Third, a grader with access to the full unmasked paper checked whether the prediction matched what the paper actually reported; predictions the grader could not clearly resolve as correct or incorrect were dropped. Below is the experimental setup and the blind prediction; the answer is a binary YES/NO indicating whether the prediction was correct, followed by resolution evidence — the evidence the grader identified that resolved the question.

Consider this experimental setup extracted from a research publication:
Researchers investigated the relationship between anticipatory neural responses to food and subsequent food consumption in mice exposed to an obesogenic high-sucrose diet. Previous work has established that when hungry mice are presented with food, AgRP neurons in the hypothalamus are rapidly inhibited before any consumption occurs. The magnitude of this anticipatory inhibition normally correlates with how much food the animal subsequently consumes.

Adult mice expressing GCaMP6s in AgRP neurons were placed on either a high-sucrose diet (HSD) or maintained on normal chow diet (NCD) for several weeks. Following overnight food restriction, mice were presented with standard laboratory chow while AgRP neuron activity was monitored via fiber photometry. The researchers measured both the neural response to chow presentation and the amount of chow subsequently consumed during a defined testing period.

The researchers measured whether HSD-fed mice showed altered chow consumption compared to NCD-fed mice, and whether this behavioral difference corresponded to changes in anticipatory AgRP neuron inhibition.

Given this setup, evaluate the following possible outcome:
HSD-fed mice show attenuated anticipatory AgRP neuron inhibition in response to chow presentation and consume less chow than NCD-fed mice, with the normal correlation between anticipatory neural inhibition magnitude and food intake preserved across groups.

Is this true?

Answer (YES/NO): YES